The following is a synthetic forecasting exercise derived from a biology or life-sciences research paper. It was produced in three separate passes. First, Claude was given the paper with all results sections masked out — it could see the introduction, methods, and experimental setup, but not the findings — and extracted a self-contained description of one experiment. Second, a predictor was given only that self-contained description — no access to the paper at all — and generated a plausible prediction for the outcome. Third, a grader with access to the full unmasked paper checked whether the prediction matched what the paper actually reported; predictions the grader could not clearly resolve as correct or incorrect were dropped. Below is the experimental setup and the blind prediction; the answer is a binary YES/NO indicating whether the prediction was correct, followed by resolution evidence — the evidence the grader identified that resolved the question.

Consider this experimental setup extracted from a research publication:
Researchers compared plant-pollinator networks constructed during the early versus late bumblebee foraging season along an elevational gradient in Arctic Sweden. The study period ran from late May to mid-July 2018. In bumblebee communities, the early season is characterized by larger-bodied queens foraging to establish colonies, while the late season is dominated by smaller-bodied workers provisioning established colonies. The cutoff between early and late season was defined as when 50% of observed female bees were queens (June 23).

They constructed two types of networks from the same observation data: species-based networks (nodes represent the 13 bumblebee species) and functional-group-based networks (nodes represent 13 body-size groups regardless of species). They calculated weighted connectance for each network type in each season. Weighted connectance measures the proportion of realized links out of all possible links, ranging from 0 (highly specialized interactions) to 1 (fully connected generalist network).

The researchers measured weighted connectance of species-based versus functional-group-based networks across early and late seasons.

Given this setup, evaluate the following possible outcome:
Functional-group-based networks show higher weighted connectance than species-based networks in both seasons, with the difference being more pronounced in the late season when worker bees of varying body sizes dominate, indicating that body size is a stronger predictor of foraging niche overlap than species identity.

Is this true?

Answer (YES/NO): NO